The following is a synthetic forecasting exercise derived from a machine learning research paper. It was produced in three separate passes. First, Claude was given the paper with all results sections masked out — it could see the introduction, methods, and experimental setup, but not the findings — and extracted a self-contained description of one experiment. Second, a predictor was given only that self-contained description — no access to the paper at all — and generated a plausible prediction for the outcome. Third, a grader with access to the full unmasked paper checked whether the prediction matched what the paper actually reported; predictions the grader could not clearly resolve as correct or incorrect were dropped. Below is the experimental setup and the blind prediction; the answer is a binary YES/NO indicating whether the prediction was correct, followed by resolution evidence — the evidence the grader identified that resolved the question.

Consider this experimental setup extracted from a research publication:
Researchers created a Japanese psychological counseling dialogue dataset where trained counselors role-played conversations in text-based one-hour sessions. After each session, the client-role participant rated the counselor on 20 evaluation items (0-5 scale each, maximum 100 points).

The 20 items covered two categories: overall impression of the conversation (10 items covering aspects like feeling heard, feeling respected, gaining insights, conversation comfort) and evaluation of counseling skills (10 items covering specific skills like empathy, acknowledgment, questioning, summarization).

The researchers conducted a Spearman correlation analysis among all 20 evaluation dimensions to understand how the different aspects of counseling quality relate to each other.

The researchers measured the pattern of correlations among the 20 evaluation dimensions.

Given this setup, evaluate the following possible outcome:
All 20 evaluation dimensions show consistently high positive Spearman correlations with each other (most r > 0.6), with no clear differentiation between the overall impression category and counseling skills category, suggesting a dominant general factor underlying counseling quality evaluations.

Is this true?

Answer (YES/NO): NO